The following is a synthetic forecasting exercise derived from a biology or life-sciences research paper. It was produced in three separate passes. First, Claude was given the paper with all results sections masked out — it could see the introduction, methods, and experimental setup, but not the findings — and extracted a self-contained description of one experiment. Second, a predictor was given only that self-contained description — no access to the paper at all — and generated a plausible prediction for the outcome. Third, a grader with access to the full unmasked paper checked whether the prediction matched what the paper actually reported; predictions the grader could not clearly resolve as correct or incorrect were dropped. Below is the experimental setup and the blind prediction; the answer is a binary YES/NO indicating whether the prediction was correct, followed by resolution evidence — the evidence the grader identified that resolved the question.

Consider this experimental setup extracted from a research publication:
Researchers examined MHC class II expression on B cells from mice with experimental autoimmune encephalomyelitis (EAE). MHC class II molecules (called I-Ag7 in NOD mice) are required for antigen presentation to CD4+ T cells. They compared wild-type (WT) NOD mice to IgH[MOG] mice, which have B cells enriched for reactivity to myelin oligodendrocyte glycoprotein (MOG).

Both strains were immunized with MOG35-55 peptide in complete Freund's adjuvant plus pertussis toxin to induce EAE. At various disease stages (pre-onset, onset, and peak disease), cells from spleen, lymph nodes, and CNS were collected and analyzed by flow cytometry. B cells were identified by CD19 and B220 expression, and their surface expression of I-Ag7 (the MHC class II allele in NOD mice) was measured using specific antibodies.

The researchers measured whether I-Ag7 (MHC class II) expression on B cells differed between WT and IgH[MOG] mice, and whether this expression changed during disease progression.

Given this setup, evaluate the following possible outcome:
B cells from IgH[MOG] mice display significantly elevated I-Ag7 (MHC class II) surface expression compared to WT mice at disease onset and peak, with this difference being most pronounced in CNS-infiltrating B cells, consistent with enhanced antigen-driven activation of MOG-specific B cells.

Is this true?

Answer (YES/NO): NO